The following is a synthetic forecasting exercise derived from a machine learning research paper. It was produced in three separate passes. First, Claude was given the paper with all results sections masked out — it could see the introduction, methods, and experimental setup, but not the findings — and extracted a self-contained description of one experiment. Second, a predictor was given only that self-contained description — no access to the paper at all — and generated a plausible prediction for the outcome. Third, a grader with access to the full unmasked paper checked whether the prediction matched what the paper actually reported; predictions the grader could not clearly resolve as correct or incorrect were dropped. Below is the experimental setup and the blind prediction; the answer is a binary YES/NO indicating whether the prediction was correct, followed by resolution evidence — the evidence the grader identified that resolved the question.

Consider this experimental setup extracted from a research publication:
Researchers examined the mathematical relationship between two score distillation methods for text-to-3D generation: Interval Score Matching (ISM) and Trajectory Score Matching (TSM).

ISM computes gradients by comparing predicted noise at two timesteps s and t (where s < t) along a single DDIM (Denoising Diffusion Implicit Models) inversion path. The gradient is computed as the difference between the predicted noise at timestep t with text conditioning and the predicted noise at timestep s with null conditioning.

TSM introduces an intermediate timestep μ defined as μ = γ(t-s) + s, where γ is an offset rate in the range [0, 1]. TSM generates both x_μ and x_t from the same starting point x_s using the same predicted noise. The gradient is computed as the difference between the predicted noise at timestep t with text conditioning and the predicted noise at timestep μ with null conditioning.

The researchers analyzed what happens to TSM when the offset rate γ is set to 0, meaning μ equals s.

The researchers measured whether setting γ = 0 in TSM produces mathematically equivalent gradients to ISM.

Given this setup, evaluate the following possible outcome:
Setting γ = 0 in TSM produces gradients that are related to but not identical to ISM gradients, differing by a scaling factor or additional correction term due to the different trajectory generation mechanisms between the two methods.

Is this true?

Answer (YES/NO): NO